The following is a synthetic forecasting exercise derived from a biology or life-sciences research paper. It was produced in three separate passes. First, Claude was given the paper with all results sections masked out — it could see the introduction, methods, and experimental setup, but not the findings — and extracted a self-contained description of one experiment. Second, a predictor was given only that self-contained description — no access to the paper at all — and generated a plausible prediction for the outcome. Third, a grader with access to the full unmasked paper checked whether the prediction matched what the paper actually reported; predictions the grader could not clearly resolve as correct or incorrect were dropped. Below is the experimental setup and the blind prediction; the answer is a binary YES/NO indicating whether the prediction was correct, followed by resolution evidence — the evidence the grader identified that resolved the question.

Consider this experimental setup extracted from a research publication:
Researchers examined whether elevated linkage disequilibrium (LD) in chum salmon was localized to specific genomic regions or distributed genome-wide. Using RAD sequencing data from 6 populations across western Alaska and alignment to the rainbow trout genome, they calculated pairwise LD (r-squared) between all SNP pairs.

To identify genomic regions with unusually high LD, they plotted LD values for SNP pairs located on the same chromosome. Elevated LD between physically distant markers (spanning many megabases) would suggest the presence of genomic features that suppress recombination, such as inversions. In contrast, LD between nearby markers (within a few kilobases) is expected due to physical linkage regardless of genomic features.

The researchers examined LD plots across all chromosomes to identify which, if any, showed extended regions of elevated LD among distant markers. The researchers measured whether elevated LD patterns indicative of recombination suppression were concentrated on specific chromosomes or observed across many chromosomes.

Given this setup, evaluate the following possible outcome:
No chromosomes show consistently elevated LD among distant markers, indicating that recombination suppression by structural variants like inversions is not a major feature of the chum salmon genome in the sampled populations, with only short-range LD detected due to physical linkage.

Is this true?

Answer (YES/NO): NO